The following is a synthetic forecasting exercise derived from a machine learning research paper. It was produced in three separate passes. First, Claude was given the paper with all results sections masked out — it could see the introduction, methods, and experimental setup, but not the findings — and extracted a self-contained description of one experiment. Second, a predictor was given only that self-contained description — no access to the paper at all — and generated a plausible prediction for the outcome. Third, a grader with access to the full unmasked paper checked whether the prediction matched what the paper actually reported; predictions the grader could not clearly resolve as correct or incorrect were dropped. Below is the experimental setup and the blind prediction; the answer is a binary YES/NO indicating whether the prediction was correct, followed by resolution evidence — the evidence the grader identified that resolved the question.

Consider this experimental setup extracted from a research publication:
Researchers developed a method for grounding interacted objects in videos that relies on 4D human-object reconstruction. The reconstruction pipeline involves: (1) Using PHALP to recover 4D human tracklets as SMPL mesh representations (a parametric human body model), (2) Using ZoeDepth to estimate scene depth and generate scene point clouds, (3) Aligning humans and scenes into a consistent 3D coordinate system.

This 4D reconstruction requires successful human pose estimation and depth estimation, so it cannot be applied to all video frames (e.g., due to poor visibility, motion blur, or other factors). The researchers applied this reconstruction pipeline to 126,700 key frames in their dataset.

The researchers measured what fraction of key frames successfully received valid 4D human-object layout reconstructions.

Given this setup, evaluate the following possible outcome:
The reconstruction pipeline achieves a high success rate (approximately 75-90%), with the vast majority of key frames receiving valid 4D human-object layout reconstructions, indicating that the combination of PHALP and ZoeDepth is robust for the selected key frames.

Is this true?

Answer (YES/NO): YES